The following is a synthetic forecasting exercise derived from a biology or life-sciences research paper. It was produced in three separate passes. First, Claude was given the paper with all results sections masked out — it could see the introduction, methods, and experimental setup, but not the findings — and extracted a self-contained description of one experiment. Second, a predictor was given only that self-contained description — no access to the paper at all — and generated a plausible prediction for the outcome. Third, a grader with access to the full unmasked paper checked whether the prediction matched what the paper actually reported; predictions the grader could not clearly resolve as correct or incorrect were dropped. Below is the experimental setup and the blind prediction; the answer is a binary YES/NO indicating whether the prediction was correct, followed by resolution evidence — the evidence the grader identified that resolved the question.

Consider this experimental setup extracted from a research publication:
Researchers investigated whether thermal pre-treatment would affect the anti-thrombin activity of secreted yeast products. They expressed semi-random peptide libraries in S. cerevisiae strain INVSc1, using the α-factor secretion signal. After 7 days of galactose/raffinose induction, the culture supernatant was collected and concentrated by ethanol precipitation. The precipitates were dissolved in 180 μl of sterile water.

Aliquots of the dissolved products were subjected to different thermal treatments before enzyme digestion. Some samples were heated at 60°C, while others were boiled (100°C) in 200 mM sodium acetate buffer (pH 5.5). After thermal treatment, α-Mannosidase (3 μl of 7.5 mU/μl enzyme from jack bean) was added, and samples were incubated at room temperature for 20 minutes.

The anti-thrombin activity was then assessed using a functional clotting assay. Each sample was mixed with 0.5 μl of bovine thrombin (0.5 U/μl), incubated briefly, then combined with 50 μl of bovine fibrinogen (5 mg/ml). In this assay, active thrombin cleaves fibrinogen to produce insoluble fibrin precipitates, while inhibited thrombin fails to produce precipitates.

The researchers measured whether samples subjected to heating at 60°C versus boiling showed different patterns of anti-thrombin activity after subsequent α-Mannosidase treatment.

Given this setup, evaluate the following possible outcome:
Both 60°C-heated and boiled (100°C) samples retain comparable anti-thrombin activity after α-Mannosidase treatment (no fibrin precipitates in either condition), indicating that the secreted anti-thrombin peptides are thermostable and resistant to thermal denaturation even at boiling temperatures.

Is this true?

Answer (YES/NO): NO